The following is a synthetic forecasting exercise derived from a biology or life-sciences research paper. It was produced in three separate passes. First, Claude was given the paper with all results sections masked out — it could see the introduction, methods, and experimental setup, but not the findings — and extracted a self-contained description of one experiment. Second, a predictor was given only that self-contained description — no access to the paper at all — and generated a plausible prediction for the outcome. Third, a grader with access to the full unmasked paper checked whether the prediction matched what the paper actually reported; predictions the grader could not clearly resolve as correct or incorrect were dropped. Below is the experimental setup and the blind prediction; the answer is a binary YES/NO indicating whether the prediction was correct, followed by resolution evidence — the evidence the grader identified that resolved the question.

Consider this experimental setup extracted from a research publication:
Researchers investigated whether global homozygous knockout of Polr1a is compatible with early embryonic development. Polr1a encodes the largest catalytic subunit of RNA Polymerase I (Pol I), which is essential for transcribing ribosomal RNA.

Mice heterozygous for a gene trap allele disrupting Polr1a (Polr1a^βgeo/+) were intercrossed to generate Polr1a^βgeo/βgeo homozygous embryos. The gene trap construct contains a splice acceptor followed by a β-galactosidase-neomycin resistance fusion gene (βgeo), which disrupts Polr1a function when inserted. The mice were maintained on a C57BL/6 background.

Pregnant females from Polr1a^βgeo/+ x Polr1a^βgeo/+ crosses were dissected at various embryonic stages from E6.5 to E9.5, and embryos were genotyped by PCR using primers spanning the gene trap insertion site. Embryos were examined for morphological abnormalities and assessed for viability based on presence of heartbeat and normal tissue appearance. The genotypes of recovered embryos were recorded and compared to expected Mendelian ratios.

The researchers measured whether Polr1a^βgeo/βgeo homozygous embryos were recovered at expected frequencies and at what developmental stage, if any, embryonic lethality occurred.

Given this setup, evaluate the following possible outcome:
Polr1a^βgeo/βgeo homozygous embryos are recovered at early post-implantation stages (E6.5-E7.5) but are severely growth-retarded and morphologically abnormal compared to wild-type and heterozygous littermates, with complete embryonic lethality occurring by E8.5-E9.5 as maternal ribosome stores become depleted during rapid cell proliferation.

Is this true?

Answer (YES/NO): NO